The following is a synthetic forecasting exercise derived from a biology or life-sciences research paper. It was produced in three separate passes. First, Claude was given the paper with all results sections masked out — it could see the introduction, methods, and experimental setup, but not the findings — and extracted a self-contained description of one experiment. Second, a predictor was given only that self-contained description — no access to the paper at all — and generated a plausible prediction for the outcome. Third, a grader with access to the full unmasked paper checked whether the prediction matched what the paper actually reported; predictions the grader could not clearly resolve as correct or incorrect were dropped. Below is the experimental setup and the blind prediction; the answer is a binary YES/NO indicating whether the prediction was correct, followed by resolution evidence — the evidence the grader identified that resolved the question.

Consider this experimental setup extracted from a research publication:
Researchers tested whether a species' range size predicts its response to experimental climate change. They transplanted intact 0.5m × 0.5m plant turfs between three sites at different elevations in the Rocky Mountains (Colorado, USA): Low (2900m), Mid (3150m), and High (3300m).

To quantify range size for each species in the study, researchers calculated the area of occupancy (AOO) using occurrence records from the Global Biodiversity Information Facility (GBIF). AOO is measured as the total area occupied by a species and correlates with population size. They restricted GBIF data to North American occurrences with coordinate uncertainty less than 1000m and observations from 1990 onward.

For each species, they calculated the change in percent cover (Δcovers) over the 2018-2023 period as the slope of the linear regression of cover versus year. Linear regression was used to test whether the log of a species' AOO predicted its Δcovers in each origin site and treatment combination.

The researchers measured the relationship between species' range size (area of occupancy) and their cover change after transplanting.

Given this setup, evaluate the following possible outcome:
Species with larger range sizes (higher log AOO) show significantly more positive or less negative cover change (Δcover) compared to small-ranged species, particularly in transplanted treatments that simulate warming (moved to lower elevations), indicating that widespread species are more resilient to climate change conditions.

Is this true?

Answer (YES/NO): NO